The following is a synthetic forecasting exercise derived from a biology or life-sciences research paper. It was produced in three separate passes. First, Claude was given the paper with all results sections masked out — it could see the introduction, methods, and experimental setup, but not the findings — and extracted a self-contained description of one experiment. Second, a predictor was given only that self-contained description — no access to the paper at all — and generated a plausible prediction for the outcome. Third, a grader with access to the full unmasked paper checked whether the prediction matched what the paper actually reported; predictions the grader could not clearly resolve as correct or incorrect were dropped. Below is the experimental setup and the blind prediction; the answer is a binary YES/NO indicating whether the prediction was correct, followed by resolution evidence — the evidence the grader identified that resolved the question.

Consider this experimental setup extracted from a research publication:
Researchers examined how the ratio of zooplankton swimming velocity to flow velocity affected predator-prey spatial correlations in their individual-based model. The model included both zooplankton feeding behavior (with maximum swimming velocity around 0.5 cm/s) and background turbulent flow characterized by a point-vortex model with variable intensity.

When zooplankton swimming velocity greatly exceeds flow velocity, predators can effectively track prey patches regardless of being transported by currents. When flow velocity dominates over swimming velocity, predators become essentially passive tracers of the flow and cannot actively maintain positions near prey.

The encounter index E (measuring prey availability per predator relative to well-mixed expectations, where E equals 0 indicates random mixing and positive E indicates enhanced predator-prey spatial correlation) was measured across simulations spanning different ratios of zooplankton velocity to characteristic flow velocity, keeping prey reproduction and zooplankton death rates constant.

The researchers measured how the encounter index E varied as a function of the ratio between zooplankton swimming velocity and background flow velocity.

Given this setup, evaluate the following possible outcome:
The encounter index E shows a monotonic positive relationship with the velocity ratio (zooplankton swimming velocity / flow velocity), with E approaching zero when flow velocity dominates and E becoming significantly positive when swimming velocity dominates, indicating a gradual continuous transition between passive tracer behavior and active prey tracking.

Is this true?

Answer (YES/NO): YES